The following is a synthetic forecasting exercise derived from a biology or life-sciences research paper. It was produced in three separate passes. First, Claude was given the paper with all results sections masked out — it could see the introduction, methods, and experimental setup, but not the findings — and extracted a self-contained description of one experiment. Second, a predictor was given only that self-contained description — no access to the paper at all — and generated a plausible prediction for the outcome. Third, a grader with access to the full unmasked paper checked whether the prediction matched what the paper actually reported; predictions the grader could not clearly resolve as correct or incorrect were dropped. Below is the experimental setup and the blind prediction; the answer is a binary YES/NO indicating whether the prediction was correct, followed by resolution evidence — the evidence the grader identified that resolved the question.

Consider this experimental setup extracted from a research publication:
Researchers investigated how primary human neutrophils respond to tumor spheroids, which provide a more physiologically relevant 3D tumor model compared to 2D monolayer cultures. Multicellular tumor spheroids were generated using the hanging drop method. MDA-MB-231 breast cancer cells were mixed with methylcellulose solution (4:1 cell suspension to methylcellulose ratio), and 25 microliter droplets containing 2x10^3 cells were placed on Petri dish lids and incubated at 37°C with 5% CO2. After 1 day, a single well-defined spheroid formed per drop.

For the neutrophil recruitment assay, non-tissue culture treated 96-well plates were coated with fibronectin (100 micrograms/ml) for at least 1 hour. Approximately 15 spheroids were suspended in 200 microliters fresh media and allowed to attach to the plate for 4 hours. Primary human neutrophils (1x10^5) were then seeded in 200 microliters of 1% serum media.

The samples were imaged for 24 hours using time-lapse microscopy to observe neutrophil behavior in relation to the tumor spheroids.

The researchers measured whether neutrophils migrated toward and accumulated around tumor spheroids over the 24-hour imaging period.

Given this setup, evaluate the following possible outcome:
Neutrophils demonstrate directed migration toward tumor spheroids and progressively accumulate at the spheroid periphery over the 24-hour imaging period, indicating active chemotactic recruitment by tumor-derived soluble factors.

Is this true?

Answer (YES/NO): YES